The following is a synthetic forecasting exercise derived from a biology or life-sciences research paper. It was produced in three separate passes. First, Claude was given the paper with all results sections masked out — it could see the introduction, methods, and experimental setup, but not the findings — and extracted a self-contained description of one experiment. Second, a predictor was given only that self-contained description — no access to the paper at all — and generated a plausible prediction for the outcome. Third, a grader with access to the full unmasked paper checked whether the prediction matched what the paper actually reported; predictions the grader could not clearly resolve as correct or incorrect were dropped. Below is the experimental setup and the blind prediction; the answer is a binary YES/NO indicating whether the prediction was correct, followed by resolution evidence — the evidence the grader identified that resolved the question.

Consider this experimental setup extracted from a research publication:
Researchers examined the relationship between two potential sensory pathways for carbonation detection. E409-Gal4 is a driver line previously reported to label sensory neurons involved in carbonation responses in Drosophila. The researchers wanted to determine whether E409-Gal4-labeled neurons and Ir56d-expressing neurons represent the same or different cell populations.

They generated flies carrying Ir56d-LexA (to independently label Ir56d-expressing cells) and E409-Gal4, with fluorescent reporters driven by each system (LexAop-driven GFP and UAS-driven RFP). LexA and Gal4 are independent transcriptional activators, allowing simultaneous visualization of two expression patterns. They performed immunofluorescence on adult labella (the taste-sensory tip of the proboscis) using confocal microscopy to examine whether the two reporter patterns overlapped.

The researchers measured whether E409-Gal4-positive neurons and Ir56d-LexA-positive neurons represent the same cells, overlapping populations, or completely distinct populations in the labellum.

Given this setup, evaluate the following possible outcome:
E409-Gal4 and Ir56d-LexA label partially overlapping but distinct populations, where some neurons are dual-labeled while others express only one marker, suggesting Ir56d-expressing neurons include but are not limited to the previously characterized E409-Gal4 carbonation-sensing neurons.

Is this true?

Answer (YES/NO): YES